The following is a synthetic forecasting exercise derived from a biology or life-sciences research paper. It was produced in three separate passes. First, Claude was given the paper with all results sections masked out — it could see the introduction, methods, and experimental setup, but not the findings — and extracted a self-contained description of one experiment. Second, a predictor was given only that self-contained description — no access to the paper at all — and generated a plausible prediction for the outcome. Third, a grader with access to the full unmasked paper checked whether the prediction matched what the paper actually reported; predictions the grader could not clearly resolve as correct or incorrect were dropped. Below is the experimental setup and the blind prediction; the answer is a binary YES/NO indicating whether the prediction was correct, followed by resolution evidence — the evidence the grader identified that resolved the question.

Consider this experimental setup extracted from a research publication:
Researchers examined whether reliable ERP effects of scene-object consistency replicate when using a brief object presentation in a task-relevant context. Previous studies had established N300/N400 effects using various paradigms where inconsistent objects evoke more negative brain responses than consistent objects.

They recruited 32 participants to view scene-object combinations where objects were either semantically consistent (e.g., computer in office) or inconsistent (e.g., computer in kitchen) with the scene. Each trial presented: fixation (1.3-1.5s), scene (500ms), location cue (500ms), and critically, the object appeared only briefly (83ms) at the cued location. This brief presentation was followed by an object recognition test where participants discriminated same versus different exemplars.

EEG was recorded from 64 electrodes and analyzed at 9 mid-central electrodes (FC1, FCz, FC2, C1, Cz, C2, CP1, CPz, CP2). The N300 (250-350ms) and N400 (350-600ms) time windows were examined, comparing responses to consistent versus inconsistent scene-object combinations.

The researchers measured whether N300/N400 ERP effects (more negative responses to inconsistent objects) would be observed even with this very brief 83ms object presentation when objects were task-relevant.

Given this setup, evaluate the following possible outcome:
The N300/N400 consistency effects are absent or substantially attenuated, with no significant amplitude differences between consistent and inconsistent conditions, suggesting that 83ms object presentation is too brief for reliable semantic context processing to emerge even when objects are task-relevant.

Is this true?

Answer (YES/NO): NO